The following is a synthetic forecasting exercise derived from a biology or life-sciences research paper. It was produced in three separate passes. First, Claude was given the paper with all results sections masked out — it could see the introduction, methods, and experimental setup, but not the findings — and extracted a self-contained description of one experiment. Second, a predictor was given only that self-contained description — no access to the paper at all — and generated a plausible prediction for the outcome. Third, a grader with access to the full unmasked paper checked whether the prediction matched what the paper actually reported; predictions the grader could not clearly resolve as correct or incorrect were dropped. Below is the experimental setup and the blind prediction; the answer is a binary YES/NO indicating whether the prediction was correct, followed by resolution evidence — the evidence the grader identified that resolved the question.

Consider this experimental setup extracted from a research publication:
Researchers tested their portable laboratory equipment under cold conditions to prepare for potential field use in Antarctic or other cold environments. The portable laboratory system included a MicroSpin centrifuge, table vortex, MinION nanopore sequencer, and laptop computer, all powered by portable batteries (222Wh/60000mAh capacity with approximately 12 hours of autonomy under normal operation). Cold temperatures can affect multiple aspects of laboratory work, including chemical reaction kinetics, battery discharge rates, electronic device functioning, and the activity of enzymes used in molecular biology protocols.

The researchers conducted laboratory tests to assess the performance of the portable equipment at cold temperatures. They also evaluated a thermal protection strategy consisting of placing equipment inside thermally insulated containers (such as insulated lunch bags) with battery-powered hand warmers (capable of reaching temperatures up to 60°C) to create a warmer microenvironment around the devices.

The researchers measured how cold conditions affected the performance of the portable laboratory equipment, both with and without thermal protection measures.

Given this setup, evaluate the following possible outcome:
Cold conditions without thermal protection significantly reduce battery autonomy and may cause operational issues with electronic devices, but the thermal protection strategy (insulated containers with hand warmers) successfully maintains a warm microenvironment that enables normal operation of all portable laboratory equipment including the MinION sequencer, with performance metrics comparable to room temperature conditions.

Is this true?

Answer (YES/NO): NO